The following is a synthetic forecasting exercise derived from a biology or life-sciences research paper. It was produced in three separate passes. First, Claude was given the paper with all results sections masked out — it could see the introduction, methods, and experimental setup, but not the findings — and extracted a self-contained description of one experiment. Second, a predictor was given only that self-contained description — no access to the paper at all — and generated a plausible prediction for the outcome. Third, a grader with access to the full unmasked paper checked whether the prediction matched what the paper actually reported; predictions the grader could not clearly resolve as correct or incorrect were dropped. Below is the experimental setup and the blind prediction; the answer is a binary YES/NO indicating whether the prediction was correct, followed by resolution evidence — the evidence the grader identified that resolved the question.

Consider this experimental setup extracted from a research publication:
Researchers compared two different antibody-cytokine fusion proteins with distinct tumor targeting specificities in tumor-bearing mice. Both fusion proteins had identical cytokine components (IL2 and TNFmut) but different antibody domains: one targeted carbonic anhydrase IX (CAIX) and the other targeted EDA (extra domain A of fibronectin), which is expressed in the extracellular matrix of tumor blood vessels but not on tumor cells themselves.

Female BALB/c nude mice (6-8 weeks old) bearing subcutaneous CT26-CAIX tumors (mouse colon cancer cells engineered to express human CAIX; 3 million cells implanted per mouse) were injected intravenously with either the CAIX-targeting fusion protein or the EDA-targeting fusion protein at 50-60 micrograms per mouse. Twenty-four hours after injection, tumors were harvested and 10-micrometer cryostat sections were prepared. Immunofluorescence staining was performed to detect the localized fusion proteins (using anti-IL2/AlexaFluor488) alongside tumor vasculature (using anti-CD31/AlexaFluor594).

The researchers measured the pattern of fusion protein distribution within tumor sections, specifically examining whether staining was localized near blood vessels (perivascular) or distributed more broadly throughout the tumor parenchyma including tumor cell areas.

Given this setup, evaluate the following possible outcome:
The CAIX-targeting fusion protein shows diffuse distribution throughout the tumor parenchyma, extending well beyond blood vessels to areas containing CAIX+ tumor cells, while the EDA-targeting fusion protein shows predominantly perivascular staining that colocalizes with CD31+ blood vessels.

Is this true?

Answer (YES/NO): NO